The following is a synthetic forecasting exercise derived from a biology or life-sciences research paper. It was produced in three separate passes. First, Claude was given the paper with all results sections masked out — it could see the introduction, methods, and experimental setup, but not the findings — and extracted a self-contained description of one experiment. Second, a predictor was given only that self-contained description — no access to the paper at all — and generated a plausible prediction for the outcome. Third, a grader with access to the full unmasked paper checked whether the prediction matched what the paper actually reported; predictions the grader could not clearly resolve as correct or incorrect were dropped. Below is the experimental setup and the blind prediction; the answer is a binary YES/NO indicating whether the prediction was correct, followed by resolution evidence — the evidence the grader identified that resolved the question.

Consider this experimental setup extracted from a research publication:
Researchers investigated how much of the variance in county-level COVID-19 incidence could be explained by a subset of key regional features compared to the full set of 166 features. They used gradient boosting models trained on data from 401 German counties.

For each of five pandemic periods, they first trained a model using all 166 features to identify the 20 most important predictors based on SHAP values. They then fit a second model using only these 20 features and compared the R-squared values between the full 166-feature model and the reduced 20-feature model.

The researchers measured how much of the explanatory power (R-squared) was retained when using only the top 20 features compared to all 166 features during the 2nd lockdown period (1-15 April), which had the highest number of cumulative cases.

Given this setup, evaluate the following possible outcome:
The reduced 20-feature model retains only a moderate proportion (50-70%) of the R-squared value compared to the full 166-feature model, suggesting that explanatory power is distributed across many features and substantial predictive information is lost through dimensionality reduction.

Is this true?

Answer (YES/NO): NO